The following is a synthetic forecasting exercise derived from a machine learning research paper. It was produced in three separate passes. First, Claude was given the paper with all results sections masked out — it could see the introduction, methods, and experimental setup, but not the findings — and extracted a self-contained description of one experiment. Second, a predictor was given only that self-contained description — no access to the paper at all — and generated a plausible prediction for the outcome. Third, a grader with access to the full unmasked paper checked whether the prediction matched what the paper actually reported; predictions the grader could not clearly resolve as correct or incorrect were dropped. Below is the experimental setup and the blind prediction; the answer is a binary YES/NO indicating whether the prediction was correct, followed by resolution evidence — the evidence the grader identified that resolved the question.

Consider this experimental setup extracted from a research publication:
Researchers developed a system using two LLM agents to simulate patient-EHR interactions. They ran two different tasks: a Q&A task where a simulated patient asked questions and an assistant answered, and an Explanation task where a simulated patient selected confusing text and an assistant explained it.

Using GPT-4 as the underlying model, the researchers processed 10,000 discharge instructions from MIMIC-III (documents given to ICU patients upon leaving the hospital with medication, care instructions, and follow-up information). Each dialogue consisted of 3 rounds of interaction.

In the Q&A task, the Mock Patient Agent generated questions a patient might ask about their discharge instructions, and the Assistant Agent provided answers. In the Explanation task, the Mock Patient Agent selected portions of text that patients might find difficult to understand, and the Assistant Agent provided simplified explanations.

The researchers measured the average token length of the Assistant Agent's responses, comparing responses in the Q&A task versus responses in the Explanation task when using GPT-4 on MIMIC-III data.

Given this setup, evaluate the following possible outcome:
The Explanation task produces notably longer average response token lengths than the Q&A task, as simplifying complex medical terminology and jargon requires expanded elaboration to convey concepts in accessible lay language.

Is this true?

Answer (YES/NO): NO